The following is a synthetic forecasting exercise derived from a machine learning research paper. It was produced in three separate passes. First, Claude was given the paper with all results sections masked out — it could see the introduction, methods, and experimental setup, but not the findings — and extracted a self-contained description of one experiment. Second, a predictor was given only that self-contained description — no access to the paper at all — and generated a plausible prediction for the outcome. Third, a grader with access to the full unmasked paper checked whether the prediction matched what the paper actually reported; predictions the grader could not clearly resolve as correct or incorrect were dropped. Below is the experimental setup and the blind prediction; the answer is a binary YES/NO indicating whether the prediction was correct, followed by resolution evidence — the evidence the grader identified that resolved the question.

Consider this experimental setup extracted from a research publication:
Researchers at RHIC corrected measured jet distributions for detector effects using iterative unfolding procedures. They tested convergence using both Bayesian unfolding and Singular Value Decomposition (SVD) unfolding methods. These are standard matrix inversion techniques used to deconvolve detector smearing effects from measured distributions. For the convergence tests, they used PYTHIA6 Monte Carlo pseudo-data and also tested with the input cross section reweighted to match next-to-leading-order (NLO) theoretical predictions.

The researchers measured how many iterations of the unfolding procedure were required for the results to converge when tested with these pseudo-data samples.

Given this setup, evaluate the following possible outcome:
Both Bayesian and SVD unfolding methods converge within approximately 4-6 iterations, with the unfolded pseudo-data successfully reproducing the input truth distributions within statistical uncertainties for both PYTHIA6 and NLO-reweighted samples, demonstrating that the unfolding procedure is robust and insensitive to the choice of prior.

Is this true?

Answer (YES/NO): NO